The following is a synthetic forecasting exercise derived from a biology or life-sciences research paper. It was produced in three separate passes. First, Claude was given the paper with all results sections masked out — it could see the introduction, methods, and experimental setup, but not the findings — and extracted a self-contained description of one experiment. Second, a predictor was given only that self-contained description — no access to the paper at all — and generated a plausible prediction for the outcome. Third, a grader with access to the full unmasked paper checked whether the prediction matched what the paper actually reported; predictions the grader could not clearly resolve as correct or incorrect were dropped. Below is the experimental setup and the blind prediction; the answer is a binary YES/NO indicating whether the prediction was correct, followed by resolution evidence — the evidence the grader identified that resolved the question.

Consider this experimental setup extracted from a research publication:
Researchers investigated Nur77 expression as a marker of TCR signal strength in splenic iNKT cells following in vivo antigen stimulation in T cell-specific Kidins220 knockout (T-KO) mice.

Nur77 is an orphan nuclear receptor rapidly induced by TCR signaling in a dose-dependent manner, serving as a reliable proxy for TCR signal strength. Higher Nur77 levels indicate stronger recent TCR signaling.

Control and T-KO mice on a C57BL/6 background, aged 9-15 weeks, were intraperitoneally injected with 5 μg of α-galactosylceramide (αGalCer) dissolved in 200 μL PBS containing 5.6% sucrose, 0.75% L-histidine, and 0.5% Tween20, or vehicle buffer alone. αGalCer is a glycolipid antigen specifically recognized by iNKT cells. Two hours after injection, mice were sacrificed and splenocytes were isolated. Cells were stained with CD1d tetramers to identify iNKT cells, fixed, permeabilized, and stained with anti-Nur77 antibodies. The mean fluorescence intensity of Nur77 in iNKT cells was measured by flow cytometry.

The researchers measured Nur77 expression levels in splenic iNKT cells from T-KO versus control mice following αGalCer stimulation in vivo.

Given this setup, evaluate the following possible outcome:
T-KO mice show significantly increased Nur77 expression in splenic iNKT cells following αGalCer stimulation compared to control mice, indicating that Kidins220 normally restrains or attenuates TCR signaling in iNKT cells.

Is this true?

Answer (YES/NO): NO